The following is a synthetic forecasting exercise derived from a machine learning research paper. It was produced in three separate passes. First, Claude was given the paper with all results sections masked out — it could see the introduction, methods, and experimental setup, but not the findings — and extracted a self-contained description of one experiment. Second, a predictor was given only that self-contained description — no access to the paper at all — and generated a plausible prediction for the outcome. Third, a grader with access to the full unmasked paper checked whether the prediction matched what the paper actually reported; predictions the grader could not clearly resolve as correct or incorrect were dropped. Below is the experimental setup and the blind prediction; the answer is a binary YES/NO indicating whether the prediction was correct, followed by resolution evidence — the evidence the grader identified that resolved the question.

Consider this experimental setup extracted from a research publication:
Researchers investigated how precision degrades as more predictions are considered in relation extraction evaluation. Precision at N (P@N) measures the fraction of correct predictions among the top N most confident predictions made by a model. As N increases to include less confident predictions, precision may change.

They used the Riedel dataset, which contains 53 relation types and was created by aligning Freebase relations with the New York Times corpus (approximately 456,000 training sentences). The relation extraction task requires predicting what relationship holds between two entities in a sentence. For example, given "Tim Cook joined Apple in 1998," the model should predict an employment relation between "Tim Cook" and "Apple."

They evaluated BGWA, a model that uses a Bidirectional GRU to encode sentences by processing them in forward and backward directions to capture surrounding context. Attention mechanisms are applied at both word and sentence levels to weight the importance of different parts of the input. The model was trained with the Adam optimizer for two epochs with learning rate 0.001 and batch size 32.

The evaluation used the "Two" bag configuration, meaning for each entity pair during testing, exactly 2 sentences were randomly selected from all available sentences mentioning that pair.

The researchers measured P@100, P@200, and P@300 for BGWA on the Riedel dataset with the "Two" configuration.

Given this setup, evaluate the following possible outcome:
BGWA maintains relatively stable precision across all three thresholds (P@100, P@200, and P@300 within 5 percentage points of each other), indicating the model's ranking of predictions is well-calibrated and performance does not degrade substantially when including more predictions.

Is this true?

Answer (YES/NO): NO